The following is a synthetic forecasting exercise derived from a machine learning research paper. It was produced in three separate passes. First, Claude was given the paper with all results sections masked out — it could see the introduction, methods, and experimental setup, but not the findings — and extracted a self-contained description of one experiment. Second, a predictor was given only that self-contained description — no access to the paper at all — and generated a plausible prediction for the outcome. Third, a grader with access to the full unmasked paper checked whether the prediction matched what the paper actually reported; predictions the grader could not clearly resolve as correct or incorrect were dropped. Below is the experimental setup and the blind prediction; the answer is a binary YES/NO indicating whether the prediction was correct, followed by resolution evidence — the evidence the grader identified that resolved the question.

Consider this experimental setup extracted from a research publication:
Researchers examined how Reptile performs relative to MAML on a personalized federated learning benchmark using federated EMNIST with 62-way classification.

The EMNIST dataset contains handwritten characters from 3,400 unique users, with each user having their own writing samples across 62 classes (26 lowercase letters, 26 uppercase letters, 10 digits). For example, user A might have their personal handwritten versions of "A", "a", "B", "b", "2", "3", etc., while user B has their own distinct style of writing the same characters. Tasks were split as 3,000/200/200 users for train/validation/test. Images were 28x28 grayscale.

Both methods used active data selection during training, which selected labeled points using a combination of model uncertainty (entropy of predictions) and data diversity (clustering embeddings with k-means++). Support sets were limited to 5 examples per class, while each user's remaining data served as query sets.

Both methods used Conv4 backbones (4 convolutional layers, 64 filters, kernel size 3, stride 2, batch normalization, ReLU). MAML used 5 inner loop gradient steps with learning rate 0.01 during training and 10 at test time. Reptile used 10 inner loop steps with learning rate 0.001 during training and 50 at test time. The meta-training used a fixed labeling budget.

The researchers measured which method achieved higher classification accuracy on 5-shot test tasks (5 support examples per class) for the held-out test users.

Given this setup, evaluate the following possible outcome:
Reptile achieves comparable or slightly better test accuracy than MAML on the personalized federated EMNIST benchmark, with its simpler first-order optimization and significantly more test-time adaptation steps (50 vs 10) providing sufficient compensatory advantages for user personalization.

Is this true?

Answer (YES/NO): NO